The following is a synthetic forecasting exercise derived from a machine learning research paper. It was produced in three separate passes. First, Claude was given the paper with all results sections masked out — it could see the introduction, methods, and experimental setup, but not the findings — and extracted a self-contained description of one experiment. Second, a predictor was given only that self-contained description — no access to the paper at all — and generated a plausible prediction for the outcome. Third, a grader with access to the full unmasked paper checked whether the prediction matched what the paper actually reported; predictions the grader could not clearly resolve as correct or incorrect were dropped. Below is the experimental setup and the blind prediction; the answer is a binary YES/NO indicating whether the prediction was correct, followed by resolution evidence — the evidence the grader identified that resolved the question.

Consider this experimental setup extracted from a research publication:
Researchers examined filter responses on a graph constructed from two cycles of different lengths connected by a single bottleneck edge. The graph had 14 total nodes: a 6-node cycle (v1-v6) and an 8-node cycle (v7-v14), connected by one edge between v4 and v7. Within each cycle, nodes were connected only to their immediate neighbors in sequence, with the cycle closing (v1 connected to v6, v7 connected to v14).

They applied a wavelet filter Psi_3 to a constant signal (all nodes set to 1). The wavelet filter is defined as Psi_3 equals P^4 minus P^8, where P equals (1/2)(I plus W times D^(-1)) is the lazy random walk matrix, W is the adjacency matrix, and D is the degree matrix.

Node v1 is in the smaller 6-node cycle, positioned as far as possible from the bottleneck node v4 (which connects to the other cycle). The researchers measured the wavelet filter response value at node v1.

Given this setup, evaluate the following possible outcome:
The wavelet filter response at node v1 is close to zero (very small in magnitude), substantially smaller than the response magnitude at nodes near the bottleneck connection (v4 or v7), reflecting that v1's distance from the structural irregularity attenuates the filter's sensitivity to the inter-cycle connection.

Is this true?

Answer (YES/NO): NO